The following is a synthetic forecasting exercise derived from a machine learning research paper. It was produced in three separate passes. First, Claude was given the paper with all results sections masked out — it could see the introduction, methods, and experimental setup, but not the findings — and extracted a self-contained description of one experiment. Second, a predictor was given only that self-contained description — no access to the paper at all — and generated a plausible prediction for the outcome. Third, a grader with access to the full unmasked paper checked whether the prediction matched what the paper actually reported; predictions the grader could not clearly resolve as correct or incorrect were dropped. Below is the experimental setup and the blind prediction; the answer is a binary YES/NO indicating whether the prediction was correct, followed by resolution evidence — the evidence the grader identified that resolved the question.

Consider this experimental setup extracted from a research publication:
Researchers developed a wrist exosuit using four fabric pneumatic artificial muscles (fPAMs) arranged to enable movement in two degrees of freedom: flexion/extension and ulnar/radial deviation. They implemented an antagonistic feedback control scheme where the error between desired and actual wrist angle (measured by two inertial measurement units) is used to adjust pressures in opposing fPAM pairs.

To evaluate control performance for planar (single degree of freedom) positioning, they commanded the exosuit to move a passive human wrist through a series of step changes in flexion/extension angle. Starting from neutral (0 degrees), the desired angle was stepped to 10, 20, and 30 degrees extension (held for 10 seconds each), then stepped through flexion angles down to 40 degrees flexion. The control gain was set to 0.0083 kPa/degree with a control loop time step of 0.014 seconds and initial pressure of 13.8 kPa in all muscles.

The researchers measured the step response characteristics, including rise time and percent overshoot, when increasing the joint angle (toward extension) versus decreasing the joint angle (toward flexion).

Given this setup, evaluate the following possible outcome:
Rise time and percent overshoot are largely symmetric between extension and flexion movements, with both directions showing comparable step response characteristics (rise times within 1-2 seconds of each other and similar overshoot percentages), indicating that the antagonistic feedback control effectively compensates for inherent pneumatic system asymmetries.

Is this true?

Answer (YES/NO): NO